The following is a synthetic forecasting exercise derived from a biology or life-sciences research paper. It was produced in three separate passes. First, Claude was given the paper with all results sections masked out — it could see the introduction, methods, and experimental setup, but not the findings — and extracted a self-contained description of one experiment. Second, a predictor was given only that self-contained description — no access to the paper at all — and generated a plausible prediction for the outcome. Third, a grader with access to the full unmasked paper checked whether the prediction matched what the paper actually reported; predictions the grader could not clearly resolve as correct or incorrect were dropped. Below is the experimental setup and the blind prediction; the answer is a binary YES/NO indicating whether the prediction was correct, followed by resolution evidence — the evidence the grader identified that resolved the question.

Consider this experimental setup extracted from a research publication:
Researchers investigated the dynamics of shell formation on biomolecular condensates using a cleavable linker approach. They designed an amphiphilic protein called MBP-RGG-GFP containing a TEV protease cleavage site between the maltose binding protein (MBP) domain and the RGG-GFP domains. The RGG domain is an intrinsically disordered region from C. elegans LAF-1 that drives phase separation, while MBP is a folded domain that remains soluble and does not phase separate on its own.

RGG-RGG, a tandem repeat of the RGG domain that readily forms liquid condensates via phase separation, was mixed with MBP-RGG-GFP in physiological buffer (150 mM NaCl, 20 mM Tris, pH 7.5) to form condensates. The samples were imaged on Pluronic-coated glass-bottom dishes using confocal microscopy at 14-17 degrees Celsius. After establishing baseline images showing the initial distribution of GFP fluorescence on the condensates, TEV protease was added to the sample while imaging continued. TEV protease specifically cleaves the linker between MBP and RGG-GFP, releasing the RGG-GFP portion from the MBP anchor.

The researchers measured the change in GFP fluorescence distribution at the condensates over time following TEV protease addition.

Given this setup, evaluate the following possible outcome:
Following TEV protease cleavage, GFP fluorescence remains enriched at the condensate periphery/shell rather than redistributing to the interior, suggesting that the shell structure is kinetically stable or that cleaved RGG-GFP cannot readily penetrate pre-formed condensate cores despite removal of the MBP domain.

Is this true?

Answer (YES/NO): NO